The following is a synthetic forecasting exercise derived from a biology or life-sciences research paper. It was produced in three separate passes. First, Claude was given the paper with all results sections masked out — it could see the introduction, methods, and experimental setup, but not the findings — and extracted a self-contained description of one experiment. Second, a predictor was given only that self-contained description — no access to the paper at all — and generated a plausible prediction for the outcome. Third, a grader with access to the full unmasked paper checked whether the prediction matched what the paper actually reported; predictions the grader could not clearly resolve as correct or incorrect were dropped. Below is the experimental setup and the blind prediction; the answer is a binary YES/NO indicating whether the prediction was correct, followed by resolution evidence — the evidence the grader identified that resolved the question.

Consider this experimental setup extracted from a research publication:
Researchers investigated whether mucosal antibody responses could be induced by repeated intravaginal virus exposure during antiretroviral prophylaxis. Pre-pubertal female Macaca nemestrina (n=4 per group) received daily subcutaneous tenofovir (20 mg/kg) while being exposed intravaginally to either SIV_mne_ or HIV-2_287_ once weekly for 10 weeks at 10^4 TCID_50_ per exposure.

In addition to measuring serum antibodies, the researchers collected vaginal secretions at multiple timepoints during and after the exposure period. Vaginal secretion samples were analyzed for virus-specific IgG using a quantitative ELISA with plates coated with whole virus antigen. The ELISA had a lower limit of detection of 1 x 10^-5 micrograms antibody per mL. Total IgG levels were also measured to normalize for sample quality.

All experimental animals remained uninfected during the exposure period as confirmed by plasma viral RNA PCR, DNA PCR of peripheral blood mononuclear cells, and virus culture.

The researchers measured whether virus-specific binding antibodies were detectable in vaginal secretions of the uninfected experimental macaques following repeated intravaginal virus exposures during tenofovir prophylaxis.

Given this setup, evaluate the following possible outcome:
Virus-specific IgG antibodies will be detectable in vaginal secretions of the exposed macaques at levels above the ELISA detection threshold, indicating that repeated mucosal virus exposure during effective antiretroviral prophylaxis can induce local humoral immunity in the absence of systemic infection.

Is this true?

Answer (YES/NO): YES